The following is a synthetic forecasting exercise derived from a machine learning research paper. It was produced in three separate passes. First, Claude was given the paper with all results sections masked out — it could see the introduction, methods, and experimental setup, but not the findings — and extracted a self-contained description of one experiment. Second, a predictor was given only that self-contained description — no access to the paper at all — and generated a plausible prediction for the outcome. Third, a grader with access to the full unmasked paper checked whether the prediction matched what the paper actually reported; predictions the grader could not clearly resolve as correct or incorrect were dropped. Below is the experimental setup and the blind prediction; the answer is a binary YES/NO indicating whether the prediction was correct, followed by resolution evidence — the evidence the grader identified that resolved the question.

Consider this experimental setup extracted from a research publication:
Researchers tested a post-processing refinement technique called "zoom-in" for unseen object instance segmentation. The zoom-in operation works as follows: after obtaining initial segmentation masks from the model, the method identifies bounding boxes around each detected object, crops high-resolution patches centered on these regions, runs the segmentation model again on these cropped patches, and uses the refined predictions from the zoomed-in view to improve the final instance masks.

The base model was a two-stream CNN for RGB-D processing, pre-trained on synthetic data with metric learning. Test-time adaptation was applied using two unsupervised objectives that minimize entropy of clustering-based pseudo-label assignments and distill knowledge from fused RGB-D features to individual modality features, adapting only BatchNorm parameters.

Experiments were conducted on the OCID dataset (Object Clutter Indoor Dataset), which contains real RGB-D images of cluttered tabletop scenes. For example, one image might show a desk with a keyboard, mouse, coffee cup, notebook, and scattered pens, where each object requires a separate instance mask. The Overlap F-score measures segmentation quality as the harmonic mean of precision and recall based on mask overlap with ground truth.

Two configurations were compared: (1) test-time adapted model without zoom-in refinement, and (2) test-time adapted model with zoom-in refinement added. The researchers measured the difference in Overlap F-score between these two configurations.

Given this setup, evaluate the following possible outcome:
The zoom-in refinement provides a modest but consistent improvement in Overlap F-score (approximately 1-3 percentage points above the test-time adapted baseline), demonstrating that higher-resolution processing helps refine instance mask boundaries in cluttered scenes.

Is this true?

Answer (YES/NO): YES